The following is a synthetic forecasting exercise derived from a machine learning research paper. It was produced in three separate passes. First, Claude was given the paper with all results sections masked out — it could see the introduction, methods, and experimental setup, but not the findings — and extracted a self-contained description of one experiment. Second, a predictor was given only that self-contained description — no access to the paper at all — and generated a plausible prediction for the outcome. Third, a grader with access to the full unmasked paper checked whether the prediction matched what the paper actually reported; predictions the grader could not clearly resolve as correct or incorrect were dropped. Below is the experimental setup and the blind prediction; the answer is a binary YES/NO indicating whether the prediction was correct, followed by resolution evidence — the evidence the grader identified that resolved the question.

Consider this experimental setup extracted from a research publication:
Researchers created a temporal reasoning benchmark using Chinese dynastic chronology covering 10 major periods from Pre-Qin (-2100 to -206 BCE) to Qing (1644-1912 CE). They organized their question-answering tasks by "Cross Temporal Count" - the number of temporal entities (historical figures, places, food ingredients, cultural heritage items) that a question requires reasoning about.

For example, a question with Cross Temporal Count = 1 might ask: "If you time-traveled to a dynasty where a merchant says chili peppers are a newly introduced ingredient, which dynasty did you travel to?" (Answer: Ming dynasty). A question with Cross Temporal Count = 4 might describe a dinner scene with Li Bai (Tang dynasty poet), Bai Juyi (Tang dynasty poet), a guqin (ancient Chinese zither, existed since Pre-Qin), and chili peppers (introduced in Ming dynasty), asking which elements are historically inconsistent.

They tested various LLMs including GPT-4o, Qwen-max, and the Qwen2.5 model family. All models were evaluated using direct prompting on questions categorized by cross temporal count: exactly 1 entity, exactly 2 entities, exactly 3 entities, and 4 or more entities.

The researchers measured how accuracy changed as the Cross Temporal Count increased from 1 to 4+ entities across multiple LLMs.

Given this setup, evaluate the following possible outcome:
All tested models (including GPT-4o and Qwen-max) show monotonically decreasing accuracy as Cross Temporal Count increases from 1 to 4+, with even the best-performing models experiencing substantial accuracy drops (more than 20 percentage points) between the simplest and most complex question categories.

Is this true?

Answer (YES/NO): YES